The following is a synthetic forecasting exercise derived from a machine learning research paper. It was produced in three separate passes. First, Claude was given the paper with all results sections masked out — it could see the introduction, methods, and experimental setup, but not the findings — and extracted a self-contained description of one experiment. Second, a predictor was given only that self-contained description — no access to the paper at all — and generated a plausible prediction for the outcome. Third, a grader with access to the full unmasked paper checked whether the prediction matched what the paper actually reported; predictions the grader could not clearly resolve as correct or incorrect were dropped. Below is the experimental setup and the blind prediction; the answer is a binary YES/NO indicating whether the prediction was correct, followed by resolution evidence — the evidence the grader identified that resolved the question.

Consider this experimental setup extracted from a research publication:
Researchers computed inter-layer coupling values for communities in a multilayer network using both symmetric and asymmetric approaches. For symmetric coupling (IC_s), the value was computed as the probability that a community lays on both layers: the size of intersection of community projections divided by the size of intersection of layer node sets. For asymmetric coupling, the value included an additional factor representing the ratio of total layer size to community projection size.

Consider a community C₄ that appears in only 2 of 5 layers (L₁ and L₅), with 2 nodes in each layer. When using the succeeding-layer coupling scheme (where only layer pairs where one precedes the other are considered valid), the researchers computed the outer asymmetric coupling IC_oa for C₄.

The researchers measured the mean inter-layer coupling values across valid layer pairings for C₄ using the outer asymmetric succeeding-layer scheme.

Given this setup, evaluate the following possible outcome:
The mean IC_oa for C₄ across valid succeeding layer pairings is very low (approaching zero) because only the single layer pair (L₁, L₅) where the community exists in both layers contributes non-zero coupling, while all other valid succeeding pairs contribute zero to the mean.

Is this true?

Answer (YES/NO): YES